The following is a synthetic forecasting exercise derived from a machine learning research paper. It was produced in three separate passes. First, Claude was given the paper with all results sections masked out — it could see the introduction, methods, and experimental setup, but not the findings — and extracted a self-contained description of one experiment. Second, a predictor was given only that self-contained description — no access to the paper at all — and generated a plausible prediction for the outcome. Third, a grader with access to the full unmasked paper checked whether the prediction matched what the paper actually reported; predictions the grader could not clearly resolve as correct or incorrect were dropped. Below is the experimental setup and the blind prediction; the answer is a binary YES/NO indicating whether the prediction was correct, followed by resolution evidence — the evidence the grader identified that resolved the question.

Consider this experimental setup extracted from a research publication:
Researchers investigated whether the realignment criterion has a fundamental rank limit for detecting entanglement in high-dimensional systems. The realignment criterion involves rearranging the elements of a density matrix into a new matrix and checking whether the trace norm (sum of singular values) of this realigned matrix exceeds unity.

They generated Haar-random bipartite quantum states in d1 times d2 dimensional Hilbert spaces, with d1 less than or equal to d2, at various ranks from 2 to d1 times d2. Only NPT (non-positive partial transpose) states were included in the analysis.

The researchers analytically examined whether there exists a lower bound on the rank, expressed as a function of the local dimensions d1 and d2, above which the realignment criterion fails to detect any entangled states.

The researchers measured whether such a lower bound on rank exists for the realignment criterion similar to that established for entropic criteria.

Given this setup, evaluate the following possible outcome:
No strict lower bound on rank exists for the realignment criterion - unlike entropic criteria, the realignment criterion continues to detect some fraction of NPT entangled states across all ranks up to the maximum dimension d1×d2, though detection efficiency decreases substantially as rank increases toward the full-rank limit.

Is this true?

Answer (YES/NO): NO